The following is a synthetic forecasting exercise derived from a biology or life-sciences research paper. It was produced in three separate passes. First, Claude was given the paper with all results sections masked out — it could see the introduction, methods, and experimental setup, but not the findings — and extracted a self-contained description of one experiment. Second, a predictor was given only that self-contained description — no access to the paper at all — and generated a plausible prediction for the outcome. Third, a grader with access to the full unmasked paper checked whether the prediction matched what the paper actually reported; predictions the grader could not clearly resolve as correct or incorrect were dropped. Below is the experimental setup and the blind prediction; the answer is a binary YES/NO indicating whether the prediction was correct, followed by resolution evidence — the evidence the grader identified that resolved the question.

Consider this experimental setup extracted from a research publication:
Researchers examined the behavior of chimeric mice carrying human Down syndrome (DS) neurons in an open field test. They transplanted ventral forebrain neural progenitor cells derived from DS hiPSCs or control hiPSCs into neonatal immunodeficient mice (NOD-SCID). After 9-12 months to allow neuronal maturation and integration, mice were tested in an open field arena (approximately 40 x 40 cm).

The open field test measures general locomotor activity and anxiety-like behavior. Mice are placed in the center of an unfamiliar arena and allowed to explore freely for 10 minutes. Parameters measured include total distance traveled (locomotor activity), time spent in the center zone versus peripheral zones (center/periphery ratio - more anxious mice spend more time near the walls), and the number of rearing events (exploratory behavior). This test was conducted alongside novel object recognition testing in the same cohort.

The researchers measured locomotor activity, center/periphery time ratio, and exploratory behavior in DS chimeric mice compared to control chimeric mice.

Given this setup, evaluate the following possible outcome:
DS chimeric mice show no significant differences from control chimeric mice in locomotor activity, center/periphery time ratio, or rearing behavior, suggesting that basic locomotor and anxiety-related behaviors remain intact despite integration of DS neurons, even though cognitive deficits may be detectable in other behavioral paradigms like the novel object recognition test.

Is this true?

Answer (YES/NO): YES